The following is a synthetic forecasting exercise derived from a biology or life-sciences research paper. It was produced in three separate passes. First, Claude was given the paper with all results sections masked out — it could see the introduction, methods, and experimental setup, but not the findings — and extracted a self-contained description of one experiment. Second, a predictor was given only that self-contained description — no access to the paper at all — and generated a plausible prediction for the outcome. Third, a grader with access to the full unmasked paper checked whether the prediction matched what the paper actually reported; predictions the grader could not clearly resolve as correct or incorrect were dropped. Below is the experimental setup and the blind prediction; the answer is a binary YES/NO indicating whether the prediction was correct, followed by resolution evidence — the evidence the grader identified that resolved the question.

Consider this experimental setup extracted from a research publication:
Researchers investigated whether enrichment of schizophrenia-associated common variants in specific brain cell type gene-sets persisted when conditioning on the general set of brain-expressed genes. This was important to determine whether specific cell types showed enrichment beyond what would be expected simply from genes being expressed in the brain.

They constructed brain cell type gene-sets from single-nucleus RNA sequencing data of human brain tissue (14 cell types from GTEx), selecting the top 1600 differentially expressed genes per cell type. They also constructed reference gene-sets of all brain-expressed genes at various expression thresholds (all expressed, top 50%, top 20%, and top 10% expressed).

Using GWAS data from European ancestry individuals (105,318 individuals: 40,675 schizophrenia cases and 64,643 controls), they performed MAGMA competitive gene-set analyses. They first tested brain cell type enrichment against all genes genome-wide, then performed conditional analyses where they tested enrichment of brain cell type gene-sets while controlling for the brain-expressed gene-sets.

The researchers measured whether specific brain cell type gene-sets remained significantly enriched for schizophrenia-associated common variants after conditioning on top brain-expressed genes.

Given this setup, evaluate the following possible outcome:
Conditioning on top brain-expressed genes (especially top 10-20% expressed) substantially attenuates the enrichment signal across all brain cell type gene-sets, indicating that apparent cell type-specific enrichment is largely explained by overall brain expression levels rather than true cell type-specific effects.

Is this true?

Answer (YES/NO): NO